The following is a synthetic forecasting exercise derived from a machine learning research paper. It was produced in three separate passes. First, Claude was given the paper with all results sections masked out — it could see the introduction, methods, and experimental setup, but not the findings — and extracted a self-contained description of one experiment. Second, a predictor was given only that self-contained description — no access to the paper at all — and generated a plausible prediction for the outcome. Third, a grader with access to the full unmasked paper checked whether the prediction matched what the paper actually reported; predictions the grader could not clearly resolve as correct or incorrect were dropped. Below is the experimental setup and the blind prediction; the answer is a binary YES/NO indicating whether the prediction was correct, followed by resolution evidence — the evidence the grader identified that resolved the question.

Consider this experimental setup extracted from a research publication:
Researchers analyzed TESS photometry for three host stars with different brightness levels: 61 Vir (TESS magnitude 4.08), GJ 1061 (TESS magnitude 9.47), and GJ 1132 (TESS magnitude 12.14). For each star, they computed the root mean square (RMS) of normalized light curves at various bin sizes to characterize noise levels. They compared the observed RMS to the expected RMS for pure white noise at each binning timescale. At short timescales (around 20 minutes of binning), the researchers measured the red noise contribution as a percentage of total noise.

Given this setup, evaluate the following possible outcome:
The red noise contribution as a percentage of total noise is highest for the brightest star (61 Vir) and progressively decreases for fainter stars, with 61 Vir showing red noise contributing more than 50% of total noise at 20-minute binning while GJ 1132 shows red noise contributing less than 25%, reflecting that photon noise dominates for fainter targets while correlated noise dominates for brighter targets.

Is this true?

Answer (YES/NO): NO